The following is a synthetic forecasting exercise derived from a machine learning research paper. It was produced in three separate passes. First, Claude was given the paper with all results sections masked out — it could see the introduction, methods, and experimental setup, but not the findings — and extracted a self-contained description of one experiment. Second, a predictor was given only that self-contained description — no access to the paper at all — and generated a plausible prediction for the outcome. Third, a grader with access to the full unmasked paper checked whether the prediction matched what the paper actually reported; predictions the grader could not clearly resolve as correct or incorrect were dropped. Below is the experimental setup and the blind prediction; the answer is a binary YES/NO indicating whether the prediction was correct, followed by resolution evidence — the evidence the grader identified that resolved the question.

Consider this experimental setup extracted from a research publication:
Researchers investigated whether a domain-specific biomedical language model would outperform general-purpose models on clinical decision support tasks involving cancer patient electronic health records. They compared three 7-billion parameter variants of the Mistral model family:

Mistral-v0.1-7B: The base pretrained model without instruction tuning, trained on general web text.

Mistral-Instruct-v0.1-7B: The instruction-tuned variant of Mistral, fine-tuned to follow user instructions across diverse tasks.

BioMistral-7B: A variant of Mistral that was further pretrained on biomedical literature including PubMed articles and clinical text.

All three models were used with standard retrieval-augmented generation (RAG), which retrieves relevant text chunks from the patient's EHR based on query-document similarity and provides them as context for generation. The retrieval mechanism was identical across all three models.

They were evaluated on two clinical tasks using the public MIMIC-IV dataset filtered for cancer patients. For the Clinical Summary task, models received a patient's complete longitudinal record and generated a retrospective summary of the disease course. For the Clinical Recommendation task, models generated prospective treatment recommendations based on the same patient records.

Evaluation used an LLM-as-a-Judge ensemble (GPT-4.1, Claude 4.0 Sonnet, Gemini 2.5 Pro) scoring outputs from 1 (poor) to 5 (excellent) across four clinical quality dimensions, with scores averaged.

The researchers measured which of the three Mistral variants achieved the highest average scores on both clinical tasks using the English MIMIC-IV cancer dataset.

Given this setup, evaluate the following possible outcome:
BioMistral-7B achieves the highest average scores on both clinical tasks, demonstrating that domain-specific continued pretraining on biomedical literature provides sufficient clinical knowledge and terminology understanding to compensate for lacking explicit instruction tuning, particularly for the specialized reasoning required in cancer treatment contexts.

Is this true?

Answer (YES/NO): YES